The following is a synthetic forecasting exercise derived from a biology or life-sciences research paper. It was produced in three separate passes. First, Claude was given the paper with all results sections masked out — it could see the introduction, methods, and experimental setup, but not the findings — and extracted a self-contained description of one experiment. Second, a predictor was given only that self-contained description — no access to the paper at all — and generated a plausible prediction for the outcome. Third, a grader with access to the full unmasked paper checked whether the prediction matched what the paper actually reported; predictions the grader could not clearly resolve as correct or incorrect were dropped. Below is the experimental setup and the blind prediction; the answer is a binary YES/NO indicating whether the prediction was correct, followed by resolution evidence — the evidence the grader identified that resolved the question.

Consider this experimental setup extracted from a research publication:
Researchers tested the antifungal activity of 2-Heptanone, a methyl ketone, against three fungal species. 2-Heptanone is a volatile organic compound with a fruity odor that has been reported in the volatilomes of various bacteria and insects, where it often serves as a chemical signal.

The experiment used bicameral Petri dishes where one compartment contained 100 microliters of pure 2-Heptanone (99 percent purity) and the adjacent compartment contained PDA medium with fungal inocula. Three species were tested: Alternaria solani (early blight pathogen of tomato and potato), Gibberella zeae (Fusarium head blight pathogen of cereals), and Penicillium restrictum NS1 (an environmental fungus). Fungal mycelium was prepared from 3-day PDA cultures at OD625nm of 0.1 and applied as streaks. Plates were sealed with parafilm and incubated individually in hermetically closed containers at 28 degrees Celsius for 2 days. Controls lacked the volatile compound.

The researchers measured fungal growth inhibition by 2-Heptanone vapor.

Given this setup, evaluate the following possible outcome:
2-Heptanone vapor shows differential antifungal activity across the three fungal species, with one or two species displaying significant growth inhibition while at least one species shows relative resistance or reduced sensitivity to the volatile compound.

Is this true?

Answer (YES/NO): NO